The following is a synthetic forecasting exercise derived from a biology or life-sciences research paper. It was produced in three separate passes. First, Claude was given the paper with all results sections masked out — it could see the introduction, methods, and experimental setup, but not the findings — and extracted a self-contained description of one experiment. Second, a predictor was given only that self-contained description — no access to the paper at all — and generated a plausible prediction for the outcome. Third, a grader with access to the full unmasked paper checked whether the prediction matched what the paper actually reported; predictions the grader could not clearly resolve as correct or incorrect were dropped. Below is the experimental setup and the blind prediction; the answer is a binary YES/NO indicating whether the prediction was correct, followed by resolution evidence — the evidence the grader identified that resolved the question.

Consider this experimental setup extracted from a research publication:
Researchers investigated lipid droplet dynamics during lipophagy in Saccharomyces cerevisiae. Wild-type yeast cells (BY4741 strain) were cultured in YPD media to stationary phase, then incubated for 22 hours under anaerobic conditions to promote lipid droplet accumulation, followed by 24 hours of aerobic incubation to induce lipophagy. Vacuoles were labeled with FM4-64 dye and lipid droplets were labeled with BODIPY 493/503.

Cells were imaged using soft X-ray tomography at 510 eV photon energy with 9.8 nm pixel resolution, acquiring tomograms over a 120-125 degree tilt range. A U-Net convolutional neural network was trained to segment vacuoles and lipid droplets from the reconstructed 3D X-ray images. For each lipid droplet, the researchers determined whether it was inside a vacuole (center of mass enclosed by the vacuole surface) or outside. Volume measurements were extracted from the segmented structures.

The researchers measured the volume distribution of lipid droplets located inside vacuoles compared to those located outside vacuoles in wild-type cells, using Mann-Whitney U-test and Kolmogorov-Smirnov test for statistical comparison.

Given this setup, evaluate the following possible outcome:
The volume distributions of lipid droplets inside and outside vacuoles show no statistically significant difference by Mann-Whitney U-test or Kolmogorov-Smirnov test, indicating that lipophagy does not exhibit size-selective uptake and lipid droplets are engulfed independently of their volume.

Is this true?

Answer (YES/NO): YES